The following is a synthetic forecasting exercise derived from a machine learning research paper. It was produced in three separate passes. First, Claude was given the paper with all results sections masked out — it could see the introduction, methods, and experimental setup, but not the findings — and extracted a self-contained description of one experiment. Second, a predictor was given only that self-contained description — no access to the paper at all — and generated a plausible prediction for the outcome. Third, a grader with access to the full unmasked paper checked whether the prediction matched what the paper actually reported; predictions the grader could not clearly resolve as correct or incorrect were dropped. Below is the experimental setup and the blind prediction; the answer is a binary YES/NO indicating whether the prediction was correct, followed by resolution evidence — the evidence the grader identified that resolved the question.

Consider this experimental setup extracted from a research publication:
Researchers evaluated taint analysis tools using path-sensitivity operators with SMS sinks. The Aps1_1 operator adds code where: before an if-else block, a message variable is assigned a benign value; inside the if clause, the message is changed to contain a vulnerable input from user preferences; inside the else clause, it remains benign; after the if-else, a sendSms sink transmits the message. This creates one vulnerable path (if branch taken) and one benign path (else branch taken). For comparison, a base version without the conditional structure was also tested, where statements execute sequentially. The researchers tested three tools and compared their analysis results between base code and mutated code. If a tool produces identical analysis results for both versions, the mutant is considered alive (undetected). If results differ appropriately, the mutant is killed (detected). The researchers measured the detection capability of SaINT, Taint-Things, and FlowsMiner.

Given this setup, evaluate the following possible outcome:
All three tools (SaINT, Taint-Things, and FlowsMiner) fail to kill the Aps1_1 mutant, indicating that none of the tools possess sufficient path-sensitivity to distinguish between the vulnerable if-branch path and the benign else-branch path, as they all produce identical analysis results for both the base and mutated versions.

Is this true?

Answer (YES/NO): NO